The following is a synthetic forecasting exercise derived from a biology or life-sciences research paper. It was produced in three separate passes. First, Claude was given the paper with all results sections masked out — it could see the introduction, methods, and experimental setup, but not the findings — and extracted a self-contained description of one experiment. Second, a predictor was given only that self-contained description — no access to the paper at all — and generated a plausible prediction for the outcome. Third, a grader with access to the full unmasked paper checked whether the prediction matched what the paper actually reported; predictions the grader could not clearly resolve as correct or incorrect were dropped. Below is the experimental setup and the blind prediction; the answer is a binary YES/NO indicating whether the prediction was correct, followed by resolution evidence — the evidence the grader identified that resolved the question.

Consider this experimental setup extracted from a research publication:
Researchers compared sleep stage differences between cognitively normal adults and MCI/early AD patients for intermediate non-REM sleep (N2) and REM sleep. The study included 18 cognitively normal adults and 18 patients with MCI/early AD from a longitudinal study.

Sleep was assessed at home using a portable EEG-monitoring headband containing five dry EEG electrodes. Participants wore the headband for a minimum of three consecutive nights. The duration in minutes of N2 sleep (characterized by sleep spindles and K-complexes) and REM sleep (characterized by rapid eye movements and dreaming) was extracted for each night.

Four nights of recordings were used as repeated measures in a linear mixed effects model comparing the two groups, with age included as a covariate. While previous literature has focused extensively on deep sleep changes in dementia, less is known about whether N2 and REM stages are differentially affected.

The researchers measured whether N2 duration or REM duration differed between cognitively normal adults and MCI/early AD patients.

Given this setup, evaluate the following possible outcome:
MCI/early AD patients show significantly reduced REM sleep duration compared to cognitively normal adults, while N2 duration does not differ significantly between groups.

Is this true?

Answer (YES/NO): NO